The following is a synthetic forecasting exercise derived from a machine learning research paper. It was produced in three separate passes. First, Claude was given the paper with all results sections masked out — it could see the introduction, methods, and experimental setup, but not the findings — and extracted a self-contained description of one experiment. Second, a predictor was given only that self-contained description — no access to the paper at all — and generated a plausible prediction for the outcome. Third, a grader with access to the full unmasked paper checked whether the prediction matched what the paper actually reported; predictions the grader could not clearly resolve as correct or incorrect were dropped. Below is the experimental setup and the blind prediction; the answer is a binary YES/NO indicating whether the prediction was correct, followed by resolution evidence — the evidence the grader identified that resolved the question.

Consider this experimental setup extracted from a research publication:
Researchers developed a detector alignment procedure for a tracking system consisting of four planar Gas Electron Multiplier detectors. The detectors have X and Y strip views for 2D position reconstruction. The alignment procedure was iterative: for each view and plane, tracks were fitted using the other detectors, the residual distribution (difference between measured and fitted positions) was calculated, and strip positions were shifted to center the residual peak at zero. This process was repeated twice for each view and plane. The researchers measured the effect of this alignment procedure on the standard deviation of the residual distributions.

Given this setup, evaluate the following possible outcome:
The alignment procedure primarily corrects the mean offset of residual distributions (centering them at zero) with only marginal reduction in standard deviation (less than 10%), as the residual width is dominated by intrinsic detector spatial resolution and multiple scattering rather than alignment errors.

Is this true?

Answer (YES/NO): YES